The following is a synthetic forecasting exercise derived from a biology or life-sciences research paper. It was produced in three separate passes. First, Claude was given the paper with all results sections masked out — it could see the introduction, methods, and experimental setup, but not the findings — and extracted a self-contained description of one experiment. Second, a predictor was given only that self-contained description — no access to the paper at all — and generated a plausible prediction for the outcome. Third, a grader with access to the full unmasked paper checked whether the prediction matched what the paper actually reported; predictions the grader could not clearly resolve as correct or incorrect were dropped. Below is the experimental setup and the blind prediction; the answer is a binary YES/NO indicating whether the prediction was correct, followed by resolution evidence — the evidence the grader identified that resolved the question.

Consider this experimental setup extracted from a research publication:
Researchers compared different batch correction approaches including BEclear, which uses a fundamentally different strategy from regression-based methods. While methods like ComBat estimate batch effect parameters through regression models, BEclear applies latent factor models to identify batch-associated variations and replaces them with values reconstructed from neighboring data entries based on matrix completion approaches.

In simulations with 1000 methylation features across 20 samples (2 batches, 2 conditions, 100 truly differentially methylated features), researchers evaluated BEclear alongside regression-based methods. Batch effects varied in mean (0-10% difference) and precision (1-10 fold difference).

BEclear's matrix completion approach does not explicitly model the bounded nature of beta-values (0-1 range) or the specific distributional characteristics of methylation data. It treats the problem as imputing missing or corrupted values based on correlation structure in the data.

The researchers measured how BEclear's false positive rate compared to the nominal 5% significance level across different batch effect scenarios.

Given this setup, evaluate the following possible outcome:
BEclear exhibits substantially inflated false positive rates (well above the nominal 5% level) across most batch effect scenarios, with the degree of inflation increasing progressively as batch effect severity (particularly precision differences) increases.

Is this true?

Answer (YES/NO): NO